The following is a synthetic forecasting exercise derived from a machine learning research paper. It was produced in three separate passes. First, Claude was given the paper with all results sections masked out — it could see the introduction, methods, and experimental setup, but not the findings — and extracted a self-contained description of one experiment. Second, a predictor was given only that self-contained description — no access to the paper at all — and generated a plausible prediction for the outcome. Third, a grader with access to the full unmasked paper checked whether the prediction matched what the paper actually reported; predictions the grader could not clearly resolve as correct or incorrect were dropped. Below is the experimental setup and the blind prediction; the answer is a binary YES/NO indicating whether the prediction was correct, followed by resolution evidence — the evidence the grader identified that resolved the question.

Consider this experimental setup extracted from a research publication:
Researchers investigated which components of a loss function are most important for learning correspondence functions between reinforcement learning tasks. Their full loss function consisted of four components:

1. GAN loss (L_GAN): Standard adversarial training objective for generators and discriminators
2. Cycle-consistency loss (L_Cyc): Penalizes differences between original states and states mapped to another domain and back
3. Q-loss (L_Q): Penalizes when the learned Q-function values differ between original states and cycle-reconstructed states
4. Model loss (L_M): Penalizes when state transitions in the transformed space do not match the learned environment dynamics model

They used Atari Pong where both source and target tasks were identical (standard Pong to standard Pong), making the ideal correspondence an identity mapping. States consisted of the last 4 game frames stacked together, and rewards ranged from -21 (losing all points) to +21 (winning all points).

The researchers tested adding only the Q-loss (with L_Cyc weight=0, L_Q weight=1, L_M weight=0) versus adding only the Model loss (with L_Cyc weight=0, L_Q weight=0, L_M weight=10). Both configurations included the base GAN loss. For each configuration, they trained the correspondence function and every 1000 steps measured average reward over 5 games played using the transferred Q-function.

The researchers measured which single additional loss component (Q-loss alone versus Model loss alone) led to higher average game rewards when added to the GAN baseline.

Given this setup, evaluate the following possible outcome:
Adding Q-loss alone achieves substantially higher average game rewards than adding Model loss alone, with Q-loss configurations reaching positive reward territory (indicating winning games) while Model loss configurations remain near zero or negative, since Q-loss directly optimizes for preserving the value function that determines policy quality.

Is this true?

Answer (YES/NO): NO